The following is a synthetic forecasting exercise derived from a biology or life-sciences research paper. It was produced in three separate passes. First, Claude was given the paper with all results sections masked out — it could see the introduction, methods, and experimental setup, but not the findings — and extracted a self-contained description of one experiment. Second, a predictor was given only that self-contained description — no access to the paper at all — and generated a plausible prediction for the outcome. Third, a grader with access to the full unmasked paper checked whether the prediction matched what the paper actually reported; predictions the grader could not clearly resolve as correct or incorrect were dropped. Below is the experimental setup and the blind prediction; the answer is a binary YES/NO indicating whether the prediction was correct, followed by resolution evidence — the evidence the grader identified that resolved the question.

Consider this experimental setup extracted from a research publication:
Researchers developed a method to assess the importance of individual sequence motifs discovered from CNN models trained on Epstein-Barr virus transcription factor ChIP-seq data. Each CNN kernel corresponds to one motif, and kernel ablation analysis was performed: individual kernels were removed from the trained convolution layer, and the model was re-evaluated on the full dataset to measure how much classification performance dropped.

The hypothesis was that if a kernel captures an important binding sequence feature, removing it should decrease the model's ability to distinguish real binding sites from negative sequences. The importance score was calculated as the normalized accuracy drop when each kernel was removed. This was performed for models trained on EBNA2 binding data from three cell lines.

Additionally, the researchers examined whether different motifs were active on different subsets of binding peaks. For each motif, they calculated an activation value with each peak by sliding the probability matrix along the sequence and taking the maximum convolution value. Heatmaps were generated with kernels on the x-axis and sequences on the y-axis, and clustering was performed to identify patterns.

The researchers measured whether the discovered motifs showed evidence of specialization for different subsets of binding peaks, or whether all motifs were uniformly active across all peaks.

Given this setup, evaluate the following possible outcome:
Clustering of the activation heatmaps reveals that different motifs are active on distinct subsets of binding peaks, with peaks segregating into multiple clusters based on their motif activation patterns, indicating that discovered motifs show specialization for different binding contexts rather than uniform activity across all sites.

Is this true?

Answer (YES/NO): NO